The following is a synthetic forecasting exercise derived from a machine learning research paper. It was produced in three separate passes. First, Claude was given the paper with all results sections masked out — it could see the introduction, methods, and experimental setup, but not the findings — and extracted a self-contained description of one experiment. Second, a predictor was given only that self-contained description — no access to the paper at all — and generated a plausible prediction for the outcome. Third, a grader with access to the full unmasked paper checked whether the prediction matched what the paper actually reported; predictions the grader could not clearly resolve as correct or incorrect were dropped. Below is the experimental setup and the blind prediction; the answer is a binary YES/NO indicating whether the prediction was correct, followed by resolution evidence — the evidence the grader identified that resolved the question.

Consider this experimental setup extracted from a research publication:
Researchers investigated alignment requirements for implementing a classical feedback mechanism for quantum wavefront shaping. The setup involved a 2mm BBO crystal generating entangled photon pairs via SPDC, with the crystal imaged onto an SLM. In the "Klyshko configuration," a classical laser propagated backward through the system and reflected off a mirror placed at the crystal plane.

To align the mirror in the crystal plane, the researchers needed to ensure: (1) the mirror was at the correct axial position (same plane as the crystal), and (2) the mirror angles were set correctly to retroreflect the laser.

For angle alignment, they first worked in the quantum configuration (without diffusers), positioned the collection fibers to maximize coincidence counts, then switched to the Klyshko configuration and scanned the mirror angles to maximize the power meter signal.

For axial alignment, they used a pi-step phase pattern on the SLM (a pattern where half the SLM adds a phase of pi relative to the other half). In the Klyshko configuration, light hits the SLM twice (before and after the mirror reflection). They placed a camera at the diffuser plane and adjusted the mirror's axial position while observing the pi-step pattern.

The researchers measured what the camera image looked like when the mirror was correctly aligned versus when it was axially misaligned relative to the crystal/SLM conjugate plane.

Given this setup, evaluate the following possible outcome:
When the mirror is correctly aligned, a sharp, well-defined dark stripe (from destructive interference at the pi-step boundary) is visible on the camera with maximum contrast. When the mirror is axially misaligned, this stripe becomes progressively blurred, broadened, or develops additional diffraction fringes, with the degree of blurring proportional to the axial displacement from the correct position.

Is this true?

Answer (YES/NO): NO